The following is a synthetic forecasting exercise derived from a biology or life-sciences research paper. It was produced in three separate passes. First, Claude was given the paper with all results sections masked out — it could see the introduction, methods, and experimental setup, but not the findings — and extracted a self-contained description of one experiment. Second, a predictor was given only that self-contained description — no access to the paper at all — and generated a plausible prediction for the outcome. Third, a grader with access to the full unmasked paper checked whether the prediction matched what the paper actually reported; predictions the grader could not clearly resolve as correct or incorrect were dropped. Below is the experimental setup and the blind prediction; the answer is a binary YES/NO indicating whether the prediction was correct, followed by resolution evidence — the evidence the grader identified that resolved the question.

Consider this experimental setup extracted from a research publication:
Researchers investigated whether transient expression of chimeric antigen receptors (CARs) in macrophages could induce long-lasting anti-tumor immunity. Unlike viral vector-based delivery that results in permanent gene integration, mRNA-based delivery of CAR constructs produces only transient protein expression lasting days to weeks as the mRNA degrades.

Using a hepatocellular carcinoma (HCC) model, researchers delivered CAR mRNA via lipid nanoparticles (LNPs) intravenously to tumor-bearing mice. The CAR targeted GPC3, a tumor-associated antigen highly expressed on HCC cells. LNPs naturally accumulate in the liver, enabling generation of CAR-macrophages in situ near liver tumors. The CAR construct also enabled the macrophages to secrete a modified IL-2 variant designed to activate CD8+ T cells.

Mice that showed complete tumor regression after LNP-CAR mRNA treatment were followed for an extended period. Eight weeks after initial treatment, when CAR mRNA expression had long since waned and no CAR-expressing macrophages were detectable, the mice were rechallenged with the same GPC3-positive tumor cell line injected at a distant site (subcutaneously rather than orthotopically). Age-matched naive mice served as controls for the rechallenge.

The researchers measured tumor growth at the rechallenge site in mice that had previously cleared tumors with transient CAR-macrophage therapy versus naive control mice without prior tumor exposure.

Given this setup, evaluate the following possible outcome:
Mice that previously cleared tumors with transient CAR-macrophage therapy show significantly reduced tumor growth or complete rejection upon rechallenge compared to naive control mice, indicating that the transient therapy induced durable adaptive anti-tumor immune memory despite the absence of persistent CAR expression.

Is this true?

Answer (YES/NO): YES